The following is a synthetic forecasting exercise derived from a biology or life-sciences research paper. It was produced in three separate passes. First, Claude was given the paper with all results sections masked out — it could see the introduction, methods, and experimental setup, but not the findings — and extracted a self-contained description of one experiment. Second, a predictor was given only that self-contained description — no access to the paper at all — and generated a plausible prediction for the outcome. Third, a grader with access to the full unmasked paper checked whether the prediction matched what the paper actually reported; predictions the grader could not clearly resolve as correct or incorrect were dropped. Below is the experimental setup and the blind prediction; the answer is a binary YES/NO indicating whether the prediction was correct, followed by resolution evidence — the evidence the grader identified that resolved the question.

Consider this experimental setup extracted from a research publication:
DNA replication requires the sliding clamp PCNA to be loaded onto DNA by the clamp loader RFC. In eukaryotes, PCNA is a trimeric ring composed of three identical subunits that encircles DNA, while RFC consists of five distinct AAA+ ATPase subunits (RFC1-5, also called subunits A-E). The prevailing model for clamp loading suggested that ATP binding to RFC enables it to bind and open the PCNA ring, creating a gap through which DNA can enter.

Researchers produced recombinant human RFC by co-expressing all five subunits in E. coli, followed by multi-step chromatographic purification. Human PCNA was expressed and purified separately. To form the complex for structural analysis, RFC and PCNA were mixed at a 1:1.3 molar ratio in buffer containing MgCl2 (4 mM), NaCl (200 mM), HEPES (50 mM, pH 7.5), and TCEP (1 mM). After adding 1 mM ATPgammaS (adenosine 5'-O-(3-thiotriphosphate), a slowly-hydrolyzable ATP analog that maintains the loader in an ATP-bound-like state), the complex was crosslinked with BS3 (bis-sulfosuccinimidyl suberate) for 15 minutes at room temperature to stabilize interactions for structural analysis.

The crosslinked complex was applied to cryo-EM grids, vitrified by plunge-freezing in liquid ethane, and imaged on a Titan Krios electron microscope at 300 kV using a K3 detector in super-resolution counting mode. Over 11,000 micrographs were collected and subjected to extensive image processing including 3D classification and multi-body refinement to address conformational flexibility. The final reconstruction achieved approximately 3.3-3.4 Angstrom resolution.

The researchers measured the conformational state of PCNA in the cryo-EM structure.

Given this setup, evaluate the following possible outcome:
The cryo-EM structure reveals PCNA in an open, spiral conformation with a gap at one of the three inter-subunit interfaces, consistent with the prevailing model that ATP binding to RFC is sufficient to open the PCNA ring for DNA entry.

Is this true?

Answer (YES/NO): NO